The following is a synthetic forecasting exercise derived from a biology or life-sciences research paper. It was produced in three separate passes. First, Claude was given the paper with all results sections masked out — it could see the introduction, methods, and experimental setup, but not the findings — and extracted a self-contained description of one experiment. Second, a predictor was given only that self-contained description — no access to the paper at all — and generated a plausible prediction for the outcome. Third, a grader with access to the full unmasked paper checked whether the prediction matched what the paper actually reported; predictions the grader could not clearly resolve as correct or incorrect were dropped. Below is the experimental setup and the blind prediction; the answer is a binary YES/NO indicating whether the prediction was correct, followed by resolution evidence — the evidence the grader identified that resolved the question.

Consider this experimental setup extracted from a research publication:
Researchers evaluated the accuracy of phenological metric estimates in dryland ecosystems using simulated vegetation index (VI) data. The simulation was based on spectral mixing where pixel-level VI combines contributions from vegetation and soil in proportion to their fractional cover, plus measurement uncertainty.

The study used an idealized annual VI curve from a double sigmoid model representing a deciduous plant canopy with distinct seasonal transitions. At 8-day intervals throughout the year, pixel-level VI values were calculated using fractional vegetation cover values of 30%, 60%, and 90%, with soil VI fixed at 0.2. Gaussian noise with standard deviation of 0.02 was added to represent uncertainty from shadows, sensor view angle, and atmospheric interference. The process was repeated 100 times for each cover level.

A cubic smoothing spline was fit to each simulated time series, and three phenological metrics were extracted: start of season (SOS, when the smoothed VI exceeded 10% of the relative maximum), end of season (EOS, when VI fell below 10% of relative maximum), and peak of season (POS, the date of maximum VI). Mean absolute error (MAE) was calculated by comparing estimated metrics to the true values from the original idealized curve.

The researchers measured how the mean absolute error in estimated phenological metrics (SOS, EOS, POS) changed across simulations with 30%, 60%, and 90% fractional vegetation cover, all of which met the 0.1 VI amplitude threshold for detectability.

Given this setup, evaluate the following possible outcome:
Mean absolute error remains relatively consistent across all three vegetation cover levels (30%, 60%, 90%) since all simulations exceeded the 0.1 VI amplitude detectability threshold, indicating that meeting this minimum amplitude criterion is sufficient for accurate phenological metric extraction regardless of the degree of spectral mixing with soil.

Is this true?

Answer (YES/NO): NO